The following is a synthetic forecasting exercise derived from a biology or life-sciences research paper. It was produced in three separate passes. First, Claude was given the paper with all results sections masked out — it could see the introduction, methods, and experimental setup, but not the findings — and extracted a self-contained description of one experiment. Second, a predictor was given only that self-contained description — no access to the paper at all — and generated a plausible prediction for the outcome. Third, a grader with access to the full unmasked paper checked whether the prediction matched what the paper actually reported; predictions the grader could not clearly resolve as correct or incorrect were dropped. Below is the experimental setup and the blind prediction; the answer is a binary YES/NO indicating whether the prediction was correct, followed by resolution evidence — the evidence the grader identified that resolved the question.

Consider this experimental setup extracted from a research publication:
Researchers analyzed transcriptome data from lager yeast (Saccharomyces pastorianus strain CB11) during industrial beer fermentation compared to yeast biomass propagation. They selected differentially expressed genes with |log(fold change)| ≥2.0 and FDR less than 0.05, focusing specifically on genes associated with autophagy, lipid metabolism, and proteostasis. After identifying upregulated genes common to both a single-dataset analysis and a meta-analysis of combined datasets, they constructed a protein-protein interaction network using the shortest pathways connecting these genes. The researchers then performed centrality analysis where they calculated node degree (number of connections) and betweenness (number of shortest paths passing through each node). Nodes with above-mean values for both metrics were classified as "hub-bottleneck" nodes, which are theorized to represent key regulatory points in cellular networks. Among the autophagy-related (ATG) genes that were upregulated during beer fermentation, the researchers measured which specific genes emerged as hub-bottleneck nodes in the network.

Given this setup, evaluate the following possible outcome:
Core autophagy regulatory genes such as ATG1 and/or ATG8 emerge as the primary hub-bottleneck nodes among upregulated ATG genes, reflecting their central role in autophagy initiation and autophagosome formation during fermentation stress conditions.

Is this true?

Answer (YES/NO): YES